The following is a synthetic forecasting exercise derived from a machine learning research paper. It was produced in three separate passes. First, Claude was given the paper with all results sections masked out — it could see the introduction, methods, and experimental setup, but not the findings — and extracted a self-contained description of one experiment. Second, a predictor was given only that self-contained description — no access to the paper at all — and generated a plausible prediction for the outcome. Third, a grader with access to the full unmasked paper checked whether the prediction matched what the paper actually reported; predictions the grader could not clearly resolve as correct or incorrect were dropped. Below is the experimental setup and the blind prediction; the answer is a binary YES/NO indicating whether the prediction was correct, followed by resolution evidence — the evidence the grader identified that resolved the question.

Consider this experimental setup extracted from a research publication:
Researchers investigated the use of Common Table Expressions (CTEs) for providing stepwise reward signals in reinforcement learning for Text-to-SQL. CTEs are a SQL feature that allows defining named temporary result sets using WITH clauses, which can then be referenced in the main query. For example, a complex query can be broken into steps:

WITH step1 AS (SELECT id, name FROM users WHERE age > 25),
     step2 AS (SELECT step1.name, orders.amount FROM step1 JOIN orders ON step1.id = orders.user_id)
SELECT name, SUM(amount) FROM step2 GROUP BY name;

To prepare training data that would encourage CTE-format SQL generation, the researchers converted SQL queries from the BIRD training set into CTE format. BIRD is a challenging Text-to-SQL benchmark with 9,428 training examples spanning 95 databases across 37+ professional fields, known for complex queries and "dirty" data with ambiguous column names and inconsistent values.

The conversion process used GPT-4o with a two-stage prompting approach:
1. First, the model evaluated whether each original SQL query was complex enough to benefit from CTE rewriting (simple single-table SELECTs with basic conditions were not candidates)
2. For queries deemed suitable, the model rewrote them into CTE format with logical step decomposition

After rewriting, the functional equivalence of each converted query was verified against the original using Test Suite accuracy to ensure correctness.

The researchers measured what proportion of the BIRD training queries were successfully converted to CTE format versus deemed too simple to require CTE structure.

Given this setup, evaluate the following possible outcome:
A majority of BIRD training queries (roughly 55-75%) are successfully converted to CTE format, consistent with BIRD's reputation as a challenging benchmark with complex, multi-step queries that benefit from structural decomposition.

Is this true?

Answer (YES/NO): NO